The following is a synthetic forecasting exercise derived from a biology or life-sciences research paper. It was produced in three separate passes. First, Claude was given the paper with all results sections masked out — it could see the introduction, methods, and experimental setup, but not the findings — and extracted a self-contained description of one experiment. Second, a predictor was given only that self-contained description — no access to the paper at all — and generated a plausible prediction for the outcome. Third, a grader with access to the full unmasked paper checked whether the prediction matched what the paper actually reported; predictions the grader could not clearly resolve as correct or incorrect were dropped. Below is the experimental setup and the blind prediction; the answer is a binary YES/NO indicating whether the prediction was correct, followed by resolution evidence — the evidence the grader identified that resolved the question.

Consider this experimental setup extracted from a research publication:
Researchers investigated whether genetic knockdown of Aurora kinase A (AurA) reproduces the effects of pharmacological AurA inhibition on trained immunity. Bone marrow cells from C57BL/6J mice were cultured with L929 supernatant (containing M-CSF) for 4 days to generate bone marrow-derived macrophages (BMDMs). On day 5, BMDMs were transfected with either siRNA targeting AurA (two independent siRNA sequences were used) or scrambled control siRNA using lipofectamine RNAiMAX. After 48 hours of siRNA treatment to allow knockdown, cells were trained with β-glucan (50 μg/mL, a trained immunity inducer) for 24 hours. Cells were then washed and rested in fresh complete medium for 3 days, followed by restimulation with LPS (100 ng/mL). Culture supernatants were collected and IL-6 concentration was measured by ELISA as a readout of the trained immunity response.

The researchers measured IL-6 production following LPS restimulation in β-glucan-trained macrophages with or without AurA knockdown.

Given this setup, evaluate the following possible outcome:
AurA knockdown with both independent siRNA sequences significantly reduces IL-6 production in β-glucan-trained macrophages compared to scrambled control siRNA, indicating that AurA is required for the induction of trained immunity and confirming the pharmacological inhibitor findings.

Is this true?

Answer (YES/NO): YES